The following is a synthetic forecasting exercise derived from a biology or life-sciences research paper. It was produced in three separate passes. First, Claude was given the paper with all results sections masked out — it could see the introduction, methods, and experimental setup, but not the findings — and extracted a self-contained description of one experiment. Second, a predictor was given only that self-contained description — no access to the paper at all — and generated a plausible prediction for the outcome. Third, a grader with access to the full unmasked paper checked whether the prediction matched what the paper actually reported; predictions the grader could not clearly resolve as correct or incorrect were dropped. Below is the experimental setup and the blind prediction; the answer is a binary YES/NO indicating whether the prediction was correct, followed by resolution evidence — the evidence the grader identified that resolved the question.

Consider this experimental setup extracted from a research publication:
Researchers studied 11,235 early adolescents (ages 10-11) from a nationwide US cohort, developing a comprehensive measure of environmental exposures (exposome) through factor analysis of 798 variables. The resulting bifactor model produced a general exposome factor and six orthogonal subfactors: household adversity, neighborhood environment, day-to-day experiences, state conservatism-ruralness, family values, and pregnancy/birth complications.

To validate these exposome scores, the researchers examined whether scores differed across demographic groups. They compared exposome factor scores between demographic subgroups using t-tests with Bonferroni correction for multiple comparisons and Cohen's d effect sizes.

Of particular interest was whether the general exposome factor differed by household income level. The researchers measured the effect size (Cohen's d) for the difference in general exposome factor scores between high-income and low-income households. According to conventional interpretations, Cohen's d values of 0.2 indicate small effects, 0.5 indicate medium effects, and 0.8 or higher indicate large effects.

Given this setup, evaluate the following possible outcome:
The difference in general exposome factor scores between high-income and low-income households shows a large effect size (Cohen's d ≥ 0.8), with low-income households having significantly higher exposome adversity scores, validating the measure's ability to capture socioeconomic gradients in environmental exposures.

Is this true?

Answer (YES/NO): YES